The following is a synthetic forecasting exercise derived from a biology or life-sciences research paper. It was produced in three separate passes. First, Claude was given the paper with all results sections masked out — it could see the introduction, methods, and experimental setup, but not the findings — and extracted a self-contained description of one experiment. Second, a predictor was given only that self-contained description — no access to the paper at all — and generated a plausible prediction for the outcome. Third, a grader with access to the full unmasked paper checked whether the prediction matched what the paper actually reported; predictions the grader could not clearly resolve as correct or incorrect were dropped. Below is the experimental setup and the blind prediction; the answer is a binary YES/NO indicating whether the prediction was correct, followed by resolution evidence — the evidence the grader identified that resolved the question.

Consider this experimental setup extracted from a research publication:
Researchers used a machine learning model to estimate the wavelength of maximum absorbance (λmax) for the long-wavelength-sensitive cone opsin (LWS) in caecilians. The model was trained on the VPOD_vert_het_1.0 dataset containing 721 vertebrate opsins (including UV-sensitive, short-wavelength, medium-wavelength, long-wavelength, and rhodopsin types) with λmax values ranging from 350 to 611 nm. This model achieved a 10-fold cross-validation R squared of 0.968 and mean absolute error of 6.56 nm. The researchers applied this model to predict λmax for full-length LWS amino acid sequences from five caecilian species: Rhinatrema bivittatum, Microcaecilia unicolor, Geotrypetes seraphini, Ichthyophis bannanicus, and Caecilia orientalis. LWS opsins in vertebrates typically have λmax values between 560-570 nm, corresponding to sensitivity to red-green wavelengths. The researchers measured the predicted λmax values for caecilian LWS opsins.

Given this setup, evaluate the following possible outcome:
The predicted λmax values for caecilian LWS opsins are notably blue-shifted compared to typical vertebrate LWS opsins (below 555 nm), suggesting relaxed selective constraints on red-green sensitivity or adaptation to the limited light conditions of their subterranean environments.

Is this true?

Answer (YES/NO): YES